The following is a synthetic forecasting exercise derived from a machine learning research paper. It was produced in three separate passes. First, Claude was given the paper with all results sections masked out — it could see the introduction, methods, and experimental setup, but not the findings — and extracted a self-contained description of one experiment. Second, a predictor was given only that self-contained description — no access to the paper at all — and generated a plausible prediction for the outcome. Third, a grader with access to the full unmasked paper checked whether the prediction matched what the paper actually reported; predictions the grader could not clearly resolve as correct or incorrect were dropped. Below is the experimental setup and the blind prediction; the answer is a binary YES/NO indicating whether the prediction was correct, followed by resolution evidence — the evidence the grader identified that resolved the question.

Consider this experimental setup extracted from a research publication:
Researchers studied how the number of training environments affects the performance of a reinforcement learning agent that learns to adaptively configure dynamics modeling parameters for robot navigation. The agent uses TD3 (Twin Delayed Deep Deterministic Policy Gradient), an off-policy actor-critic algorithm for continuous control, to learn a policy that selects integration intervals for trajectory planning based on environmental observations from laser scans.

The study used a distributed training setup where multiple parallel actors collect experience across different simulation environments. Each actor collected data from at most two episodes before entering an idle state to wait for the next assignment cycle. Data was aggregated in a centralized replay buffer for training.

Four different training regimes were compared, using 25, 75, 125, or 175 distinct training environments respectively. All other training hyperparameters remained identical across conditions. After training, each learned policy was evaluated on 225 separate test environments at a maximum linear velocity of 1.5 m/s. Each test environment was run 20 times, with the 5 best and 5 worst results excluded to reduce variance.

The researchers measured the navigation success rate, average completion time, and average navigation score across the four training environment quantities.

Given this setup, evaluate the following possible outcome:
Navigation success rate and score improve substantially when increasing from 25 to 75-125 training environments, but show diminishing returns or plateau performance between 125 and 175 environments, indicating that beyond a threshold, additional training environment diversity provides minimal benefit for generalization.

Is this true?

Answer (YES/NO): NO